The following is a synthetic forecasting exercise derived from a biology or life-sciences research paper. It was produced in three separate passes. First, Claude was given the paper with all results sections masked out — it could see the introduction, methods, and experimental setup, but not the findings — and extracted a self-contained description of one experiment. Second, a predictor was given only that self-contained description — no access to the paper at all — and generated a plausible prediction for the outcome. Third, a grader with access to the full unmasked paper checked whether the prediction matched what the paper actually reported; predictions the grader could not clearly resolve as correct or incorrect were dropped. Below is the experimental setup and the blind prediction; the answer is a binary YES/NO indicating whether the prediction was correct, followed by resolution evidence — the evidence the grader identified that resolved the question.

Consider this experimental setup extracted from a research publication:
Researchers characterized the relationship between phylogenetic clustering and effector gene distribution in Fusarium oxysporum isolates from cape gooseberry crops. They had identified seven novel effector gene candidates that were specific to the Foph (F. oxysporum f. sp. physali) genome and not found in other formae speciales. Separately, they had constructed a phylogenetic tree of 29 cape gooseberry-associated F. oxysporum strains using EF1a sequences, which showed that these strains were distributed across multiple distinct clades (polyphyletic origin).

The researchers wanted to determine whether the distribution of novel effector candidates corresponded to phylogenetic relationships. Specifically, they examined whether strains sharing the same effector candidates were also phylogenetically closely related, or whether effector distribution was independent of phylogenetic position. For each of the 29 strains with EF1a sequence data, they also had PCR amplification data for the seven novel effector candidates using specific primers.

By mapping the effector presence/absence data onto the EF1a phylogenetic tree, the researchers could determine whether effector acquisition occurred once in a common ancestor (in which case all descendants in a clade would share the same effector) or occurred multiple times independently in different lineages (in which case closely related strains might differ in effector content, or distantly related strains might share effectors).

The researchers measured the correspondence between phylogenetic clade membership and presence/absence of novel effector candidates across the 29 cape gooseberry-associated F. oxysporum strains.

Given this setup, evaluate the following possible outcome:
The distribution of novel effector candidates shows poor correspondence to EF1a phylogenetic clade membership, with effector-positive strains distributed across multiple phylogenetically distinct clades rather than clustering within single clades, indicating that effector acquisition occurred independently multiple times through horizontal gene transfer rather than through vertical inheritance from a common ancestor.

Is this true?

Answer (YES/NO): YES